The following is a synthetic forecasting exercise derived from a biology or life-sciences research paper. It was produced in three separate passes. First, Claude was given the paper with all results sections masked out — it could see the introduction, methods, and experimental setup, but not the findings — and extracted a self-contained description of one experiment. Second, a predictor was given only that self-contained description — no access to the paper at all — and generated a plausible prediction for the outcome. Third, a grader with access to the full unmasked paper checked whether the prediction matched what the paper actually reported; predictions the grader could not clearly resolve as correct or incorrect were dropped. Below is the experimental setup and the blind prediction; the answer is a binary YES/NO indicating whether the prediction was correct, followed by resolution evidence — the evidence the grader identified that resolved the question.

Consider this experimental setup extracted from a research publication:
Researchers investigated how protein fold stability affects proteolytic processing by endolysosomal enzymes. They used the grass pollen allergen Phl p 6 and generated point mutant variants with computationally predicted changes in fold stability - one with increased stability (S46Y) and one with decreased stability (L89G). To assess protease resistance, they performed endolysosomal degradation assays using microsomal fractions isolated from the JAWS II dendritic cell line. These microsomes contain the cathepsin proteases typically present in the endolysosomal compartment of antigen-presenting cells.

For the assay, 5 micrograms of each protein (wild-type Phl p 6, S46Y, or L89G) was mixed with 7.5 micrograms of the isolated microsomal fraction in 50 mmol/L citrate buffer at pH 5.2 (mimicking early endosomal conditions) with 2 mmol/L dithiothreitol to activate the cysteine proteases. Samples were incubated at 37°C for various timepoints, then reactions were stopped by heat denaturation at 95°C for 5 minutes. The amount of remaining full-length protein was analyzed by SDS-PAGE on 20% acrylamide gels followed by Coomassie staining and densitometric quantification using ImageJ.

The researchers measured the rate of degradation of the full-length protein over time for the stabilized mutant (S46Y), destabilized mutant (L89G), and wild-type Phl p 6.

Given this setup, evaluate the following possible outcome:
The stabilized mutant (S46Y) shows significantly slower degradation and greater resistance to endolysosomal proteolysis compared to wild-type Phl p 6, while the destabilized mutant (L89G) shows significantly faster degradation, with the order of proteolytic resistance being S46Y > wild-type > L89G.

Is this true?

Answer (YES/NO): YES